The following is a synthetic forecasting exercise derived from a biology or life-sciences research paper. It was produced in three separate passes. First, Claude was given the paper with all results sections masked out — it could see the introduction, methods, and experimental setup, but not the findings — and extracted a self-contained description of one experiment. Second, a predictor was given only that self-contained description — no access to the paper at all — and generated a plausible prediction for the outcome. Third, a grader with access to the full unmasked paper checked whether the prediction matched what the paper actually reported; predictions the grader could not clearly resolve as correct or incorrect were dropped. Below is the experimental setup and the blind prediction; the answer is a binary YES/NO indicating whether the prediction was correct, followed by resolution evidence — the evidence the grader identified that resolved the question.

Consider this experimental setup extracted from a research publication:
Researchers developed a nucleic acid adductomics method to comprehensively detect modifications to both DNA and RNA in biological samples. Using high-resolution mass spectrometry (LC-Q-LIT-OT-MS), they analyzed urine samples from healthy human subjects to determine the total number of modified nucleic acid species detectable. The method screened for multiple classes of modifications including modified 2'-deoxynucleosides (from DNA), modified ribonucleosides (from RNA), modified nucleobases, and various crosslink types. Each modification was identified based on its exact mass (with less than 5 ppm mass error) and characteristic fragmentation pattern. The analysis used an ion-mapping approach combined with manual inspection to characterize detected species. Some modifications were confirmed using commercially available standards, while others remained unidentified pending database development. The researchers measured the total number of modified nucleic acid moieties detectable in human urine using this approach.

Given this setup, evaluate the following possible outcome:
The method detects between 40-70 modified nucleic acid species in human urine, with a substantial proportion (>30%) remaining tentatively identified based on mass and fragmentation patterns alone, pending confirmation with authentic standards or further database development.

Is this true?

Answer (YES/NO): NO